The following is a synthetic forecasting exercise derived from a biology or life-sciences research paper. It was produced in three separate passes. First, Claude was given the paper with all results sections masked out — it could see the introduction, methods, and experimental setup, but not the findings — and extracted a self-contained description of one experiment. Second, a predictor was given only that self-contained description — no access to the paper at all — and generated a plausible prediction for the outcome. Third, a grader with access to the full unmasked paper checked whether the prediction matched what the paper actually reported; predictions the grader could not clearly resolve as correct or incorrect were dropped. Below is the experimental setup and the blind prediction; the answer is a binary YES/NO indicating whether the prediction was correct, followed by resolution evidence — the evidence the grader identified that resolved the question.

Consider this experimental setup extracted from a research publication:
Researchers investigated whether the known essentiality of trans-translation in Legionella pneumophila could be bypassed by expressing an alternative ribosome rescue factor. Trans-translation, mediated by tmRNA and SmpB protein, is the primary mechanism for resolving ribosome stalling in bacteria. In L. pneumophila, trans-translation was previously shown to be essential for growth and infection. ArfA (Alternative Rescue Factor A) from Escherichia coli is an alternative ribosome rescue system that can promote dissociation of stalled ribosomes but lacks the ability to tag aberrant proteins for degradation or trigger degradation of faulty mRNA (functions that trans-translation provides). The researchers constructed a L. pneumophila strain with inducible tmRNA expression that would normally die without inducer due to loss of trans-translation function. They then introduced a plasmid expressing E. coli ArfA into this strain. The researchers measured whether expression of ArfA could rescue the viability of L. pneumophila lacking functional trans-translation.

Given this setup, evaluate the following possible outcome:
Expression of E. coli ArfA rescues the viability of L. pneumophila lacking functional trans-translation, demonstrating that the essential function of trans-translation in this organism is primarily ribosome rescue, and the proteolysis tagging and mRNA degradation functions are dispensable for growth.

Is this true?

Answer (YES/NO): YES